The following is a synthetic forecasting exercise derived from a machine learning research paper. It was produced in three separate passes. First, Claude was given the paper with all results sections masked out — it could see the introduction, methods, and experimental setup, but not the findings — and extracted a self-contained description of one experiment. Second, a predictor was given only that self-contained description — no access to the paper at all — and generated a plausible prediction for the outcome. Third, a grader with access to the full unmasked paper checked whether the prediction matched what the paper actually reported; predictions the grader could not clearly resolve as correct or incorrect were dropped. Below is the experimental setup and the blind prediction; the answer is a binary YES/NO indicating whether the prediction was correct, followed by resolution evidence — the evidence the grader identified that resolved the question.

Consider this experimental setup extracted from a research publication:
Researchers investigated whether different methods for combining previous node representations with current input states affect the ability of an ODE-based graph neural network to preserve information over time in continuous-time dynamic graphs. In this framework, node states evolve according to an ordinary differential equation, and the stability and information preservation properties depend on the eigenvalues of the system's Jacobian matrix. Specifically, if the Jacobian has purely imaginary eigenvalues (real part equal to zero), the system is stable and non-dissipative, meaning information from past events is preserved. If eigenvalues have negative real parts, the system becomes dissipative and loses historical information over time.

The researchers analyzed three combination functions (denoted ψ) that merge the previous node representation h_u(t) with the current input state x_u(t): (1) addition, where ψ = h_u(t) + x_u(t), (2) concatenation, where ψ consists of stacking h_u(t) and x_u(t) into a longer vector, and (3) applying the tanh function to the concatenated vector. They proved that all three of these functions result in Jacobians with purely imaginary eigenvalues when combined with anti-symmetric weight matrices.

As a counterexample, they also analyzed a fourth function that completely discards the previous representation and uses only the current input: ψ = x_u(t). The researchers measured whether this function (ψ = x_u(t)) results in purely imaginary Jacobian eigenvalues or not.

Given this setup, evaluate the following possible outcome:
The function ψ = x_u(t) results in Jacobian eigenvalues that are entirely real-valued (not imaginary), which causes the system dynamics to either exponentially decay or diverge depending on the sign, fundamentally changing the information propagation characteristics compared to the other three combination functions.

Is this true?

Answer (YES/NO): NO